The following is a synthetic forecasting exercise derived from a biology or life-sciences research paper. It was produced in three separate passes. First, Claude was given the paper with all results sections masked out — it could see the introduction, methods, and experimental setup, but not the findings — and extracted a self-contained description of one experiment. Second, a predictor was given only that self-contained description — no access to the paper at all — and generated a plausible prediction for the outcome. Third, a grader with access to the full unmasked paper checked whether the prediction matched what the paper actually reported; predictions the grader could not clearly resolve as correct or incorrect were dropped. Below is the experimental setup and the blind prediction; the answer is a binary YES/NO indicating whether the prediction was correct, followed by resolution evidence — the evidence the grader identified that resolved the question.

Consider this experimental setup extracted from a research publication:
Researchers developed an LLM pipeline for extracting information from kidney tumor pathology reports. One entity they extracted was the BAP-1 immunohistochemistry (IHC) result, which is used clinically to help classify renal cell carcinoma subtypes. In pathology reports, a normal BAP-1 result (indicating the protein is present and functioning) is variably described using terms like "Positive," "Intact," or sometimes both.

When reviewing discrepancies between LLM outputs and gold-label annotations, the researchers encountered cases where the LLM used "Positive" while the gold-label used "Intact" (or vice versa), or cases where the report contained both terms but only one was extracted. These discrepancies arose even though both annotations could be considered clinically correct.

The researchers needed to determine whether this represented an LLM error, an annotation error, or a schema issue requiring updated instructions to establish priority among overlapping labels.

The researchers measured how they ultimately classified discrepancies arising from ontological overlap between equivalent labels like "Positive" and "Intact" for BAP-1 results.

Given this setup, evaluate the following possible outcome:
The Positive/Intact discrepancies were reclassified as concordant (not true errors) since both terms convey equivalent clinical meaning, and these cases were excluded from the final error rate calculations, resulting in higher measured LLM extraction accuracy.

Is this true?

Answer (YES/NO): NO